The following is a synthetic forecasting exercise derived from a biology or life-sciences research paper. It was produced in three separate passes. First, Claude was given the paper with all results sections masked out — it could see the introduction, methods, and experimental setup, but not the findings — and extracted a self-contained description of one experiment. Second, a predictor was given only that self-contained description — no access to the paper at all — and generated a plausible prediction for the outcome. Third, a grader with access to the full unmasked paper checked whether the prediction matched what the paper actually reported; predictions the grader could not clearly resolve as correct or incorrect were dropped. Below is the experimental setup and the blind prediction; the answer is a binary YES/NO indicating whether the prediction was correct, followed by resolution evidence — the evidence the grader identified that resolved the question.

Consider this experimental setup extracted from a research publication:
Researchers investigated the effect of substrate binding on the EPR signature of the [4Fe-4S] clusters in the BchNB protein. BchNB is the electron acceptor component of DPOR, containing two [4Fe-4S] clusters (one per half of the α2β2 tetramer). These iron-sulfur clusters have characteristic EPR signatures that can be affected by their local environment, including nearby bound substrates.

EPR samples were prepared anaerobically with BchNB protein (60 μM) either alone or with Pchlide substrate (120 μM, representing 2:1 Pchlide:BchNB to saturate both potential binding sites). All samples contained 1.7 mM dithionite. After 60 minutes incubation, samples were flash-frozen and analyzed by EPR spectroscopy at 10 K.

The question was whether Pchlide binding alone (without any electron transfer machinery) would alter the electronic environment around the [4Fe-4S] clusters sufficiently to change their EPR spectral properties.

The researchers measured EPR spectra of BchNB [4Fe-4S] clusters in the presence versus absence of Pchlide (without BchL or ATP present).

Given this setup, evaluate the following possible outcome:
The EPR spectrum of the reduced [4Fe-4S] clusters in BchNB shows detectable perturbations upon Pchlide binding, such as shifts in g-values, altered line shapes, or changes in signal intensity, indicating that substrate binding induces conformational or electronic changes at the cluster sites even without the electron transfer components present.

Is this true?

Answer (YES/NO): NO